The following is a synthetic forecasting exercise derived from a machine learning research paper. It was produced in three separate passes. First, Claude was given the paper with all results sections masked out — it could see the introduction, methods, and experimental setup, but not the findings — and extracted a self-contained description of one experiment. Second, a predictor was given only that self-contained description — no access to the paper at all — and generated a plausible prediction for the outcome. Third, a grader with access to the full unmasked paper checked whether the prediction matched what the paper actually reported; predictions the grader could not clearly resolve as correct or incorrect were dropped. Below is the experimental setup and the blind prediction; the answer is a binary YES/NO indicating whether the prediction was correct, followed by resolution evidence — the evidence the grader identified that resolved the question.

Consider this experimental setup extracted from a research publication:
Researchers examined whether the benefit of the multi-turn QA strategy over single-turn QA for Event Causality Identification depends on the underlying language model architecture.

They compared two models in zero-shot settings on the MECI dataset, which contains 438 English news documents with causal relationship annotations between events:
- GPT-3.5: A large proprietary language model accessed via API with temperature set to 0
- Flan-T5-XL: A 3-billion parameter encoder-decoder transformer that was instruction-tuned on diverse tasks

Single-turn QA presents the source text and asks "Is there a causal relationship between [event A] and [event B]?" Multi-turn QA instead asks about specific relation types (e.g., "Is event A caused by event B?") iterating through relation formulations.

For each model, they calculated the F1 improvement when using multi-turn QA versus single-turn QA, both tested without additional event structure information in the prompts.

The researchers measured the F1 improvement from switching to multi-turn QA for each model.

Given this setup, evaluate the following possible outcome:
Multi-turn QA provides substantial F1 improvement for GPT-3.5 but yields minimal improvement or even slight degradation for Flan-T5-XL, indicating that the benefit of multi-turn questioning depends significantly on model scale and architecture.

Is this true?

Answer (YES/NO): NO